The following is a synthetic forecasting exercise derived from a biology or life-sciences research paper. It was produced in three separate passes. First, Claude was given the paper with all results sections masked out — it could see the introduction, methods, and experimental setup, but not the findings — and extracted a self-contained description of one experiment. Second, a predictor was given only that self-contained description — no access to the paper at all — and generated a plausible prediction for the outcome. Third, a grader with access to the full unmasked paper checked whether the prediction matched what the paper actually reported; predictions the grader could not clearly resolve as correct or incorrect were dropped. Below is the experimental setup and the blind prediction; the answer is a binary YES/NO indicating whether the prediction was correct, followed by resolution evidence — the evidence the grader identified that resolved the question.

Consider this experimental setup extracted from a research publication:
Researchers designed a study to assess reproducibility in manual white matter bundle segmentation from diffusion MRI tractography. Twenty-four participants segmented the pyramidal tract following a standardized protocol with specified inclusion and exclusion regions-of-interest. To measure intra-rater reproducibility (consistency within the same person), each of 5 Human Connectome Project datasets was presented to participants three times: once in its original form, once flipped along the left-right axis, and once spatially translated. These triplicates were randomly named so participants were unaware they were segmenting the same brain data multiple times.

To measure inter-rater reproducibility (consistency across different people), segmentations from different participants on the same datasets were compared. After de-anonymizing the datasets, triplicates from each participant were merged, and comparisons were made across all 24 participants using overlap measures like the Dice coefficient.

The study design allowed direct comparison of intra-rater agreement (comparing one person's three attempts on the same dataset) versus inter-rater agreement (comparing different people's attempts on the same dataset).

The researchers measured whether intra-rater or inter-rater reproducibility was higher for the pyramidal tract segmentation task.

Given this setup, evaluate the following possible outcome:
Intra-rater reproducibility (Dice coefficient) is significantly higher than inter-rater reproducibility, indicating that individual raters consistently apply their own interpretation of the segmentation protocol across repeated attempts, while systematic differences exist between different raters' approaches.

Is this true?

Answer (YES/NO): NO